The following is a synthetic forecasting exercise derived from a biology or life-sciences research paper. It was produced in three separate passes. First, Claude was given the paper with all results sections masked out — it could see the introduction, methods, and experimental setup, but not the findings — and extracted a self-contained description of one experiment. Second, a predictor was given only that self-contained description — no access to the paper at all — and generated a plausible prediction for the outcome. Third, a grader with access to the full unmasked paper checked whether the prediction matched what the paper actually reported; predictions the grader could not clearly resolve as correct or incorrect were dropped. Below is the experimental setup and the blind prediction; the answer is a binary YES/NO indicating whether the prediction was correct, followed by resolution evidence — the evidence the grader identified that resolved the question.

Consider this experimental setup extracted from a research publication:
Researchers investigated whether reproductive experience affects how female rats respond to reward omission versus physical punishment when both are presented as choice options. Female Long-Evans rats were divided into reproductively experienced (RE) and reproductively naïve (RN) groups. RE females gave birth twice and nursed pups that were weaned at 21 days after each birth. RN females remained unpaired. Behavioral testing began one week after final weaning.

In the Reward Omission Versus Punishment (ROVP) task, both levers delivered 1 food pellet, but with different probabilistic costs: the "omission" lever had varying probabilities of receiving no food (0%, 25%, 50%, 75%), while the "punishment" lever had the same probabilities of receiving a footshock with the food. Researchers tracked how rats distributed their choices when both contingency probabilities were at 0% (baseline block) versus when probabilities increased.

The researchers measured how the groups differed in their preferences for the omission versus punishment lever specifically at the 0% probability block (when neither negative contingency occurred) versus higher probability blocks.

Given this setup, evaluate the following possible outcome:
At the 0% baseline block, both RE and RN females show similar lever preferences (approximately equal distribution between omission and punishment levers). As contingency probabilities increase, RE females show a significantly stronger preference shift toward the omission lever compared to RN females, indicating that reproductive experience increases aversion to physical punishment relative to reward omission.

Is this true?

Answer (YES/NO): NO